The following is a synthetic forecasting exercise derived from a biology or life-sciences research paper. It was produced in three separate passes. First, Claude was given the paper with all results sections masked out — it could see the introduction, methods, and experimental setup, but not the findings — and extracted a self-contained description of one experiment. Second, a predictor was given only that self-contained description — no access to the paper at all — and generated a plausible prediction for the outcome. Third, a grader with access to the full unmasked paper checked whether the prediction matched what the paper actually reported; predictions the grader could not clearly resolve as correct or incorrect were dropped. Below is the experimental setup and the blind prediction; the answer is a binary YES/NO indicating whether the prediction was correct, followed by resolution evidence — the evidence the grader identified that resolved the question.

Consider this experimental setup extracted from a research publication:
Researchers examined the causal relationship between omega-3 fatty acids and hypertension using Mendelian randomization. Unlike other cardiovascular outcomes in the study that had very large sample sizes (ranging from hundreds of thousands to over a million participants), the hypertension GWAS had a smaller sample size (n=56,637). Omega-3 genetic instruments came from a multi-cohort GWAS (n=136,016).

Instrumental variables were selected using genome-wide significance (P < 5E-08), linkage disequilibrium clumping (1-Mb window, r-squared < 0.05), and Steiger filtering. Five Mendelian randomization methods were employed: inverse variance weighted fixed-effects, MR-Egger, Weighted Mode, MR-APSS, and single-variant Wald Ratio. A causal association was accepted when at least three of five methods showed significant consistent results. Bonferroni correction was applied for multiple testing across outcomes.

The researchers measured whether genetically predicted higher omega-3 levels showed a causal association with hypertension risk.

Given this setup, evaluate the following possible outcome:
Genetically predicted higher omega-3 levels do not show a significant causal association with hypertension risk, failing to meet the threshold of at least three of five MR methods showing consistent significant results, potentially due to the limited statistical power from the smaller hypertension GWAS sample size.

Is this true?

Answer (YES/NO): YES